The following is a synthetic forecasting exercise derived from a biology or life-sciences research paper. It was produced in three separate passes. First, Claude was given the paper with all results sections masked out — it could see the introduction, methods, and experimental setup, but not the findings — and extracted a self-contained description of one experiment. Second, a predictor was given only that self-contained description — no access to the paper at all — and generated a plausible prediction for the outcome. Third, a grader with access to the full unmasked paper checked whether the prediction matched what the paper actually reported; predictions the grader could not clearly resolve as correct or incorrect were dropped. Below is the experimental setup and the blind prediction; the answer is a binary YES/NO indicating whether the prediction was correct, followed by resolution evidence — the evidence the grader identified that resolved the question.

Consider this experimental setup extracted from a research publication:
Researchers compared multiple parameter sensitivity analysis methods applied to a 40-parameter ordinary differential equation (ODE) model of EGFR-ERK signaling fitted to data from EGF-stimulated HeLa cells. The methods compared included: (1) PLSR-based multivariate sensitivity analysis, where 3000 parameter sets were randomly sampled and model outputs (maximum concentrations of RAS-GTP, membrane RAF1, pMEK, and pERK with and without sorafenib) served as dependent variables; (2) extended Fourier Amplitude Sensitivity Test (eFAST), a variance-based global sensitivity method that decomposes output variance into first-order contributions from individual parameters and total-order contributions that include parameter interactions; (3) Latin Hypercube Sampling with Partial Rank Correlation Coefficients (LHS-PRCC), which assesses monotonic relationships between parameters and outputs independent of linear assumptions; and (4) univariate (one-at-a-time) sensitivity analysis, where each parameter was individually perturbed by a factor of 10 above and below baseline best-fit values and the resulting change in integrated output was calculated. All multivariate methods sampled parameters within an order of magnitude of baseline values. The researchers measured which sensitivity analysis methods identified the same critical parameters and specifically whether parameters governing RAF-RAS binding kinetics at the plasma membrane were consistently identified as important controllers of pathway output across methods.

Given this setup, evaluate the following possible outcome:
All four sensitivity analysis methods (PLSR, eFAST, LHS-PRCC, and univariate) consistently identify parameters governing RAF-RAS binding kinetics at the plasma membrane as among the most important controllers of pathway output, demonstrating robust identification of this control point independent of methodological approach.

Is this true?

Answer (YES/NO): NO